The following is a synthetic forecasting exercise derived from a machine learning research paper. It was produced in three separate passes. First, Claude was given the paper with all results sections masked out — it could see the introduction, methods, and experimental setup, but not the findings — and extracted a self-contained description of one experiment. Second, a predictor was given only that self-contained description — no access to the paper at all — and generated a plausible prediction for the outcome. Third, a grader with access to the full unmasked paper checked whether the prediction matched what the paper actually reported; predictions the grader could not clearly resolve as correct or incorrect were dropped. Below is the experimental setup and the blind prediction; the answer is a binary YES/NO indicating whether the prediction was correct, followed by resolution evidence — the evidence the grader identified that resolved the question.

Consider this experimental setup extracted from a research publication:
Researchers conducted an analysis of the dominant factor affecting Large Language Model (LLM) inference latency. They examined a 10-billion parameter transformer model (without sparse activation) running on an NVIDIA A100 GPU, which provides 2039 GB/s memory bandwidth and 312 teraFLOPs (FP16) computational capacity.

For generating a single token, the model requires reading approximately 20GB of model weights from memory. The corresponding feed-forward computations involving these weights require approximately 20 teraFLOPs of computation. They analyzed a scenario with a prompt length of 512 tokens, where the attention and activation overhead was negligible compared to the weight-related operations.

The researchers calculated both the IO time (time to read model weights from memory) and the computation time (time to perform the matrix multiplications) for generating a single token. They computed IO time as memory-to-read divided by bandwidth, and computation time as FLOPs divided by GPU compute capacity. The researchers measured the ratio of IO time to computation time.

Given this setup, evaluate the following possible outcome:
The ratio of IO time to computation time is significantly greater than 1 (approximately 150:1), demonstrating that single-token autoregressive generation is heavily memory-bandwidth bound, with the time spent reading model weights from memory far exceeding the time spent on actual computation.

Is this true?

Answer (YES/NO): YES